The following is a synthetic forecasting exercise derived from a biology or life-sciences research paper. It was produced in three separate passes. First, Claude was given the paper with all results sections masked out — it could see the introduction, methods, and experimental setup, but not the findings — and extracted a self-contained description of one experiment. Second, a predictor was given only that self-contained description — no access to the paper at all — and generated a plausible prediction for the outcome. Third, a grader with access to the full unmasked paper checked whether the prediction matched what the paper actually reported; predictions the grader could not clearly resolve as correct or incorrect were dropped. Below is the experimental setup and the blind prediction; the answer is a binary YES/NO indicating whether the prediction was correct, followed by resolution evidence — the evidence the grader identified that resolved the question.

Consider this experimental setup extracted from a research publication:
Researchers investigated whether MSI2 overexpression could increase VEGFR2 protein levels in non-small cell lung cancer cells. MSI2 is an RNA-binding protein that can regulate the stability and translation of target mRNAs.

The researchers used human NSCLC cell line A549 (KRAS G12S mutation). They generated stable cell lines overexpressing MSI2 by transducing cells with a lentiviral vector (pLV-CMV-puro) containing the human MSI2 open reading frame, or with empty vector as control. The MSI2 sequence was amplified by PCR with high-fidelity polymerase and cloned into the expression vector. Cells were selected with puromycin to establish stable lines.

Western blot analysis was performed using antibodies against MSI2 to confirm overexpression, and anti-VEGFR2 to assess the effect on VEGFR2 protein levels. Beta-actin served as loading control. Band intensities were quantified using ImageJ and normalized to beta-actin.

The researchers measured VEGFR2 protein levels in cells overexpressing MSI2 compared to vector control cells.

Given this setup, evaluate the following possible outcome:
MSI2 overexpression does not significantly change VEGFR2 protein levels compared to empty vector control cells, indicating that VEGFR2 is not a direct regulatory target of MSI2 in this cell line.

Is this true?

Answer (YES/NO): NO